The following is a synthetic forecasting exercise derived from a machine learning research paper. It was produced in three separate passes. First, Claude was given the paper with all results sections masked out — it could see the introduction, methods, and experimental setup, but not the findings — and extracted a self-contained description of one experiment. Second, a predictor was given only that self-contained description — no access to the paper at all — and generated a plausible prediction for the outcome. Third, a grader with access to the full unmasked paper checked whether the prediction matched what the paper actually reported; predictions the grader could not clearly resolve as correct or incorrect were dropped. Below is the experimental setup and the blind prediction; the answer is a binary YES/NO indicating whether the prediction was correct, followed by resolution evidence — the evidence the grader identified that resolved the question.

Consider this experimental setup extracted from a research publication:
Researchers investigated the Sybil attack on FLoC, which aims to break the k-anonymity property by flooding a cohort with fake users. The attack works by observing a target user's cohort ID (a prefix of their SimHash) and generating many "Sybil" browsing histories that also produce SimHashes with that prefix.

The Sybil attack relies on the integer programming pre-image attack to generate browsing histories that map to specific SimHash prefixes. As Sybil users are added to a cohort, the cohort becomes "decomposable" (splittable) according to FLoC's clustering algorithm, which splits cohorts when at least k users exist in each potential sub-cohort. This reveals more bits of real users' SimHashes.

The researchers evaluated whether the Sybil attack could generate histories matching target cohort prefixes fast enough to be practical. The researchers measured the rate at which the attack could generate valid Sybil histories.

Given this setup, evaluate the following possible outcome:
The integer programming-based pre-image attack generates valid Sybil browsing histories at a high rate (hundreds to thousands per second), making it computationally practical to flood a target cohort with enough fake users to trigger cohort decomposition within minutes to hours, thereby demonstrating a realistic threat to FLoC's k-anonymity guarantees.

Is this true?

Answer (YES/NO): NO